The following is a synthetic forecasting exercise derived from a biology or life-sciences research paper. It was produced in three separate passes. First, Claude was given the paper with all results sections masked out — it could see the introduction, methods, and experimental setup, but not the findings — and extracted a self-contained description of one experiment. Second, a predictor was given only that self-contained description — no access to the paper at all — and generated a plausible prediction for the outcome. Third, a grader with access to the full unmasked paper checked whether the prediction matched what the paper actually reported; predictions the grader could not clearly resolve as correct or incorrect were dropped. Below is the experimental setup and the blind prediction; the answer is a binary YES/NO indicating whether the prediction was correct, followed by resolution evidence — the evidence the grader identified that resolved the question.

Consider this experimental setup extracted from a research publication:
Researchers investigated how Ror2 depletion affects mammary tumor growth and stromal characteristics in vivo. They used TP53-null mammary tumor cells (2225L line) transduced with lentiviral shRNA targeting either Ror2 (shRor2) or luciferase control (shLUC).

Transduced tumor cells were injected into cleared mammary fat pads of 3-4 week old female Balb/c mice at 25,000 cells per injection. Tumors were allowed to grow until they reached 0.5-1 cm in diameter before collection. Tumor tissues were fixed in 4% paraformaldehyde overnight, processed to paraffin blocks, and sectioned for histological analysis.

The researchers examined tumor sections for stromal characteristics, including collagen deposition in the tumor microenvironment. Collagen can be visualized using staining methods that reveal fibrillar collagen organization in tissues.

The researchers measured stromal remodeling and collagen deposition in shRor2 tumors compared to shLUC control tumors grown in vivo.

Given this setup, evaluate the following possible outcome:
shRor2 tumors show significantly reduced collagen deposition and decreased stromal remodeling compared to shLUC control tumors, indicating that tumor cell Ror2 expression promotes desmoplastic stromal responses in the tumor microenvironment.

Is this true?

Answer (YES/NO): NO